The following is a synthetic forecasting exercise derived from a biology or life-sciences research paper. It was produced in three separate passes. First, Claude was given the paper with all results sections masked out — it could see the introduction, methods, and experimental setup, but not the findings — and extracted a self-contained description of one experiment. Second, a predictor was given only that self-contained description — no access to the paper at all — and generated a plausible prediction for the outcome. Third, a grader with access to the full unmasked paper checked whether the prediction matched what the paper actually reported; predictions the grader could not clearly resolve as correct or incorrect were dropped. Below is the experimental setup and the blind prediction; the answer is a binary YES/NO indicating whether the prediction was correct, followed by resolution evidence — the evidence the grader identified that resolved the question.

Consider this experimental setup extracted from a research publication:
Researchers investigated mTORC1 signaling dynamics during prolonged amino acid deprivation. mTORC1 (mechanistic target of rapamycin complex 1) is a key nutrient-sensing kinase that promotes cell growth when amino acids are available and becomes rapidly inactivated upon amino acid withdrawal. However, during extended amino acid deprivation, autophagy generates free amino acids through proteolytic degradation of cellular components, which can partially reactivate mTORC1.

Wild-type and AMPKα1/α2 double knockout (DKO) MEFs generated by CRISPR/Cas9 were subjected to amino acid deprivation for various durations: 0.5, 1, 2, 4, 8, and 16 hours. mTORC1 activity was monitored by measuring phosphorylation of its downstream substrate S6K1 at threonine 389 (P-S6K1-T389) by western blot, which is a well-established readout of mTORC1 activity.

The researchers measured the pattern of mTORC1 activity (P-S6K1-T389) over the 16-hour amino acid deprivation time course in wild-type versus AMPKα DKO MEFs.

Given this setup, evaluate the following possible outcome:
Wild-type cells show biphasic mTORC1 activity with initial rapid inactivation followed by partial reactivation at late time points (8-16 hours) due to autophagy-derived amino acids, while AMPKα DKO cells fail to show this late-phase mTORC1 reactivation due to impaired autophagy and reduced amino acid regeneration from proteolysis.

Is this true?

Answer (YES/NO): NO